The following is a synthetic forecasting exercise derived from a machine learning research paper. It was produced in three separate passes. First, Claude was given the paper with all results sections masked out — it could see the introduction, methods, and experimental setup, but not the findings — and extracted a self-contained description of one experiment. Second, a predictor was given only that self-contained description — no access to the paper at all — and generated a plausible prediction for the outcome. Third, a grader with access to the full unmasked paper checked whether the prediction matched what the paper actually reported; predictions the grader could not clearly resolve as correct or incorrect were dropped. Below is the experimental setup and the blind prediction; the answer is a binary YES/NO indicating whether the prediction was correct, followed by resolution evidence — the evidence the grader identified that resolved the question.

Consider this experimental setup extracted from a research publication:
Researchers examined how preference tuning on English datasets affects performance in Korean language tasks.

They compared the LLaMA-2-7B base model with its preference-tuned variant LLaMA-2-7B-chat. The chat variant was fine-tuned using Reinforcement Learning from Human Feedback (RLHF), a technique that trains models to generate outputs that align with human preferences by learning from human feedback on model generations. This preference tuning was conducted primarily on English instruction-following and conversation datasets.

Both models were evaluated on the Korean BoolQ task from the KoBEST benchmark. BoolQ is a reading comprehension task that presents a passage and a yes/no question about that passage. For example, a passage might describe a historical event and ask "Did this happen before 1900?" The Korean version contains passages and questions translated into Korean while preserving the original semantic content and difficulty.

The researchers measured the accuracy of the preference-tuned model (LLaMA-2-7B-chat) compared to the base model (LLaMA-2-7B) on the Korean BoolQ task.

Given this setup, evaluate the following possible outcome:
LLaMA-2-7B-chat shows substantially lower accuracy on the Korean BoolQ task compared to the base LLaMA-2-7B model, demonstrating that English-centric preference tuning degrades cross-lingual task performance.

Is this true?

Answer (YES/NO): NO